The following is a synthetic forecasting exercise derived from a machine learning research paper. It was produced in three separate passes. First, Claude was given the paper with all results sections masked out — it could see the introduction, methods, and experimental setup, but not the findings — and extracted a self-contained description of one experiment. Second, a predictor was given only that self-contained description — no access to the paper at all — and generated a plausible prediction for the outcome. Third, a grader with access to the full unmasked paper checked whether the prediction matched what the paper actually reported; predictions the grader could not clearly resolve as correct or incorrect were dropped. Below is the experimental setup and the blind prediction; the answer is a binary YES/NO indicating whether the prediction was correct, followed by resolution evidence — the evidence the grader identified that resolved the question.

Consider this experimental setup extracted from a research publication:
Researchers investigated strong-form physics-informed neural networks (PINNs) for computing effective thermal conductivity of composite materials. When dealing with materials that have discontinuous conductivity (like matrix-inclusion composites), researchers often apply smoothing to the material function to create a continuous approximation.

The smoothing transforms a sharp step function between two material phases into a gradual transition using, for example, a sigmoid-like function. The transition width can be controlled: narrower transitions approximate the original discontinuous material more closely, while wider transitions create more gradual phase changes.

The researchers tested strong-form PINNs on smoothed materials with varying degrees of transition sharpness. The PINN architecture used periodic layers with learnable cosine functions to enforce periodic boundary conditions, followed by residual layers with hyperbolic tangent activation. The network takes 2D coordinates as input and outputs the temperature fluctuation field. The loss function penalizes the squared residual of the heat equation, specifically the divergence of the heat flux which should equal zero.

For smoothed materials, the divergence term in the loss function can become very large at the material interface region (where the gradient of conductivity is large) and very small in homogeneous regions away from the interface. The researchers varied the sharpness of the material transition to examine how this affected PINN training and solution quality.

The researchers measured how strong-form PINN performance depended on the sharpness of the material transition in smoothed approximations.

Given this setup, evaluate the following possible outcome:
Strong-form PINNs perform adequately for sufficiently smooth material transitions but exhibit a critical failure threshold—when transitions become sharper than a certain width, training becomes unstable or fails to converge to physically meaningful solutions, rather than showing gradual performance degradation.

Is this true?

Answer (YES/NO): YES